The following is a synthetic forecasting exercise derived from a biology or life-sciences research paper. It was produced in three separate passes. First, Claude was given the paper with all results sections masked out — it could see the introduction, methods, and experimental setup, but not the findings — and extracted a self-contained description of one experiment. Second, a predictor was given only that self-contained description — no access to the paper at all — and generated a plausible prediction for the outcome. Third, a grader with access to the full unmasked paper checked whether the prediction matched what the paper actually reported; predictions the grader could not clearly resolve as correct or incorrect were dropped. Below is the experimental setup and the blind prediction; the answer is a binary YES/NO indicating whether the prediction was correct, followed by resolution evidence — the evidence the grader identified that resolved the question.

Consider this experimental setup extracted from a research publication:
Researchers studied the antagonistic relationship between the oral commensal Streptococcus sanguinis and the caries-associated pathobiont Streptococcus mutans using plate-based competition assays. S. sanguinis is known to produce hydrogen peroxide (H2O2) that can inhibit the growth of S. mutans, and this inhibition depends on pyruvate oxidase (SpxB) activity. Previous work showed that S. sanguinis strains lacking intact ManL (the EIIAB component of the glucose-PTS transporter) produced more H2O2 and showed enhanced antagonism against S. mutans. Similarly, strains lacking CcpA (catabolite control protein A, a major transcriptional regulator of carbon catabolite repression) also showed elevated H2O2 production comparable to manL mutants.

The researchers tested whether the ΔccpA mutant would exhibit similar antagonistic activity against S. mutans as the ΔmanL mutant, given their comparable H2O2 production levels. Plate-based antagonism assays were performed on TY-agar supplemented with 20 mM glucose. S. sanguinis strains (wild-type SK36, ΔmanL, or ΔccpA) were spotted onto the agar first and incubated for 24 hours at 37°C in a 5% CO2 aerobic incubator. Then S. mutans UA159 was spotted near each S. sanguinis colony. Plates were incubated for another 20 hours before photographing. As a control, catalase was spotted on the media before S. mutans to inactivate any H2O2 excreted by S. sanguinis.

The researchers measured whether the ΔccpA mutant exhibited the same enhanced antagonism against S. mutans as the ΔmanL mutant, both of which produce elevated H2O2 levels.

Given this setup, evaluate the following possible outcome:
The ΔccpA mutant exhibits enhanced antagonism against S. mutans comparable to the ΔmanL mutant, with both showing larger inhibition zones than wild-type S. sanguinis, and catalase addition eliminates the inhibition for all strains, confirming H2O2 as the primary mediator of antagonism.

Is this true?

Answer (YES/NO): NO